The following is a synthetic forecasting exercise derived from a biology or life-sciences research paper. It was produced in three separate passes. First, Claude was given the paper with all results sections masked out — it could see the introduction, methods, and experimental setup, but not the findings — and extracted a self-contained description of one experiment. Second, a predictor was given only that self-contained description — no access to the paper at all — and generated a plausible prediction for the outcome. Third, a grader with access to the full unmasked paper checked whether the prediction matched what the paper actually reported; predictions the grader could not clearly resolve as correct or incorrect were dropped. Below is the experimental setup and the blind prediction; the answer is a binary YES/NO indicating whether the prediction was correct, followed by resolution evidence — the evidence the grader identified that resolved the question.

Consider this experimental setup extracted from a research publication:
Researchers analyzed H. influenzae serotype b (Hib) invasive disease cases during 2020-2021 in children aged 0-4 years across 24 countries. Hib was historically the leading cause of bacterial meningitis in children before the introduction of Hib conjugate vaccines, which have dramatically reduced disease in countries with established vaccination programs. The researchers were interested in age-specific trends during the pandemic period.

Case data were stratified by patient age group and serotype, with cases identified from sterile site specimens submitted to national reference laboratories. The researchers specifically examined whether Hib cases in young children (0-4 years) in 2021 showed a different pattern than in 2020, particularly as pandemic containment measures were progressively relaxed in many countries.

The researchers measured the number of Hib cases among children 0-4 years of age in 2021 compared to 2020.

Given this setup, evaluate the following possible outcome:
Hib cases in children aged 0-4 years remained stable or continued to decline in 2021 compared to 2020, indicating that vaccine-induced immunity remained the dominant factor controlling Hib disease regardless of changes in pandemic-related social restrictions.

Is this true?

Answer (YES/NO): NO